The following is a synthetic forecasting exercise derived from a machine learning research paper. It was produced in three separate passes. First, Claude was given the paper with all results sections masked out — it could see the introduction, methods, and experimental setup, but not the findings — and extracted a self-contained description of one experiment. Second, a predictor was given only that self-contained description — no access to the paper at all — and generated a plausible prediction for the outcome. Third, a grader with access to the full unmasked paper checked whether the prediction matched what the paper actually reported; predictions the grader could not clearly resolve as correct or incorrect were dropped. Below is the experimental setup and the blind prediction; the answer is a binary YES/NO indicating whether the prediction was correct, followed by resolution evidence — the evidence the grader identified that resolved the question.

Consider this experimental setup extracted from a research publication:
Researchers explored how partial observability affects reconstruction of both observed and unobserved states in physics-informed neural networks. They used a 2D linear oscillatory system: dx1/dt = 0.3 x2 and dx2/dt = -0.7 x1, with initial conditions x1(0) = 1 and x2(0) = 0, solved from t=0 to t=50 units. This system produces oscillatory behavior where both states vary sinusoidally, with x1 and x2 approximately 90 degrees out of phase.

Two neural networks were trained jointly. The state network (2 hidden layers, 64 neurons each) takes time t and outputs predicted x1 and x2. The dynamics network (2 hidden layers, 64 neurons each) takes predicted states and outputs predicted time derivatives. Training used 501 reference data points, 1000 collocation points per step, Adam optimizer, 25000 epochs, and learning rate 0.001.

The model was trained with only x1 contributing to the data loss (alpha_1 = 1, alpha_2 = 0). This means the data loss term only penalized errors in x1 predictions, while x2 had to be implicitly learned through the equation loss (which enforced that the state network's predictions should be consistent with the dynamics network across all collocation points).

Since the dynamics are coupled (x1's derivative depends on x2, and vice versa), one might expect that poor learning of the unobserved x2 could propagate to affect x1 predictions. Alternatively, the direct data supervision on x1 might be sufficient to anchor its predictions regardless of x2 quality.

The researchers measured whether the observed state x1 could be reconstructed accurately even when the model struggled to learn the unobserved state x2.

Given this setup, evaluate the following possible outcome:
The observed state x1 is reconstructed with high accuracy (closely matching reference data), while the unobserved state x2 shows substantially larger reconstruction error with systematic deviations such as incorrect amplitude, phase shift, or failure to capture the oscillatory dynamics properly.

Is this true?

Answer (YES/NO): YES